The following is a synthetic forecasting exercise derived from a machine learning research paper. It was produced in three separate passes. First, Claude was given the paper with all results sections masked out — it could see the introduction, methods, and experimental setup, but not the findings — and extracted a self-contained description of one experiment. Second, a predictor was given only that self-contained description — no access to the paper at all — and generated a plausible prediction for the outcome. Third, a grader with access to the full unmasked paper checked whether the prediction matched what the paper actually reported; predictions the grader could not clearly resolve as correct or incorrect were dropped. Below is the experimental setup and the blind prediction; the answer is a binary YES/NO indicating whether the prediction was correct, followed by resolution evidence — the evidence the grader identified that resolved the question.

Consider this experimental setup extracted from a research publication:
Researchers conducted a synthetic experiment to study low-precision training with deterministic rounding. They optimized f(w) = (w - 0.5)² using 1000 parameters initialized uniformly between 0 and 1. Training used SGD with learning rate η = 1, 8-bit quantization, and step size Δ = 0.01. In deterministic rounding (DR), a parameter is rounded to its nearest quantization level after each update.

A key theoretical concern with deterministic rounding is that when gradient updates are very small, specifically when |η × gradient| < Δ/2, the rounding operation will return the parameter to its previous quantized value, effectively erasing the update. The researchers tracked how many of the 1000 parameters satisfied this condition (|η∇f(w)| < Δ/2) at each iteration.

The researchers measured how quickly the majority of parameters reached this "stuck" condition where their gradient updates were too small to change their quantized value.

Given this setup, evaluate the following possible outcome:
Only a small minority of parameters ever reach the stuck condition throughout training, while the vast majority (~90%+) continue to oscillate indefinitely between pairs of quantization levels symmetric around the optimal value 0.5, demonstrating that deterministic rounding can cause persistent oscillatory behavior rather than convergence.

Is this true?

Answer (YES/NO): NO